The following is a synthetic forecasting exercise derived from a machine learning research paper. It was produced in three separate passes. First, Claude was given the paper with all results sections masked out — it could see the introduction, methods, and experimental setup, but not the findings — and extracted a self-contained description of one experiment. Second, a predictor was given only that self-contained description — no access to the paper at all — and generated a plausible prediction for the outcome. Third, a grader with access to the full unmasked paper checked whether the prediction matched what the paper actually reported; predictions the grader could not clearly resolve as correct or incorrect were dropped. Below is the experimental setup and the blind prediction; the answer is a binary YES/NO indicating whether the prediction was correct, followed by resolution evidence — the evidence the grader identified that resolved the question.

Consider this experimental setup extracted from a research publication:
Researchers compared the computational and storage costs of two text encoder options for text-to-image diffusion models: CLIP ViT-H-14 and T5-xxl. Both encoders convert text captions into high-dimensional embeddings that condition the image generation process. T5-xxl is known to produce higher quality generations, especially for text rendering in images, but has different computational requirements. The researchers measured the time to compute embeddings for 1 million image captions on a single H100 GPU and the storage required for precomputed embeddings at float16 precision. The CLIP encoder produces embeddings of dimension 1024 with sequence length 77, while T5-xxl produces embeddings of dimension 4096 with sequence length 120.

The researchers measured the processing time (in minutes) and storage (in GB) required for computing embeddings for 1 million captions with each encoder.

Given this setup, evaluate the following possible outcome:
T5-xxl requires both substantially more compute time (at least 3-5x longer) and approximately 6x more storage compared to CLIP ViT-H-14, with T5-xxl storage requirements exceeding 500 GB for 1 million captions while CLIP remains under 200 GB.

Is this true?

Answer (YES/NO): YES